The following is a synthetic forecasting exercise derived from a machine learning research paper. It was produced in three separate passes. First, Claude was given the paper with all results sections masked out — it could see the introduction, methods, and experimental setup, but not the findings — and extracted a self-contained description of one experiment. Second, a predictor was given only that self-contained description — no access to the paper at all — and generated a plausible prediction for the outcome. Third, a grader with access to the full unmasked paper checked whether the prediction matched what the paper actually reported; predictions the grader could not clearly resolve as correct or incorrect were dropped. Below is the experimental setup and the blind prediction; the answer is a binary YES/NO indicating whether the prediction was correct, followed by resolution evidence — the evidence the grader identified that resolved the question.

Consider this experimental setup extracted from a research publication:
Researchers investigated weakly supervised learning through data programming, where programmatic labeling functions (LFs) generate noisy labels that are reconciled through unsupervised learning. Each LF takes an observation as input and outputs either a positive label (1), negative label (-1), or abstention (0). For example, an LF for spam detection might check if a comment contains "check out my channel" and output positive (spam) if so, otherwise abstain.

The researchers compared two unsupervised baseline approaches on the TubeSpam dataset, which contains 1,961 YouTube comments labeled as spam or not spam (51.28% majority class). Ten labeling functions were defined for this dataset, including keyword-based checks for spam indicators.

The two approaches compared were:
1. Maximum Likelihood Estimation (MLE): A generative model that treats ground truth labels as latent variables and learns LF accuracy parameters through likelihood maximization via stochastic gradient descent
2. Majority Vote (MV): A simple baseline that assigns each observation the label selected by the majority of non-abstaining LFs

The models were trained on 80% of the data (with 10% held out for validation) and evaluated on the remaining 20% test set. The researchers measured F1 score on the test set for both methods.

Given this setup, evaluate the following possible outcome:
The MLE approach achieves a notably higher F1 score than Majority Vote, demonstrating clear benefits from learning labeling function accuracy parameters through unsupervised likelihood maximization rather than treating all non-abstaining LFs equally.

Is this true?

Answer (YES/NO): NO